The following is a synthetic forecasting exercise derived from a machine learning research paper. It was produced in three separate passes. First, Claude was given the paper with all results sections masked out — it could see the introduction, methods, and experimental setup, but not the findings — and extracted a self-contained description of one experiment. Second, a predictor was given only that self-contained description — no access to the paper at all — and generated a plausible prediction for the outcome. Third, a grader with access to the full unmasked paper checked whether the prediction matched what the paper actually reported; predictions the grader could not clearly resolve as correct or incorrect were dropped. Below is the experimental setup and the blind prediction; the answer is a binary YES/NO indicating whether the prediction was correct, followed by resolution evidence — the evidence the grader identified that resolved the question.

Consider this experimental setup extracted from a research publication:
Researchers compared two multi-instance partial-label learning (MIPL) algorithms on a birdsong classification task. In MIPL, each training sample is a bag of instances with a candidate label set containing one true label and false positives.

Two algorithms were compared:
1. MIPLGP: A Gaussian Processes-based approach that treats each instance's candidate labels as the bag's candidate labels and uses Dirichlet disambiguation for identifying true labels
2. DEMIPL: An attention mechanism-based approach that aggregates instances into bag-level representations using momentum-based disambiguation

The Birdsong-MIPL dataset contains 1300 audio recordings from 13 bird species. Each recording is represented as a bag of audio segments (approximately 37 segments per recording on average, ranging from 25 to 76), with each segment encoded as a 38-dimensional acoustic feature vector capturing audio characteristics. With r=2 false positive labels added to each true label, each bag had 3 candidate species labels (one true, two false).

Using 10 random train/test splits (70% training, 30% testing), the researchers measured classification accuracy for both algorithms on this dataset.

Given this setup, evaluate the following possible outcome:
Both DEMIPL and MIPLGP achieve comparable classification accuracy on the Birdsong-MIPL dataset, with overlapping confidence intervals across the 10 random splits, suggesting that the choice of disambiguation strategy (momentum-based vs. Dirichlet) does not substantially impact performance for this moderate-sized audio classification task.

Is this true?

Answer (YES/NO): NO